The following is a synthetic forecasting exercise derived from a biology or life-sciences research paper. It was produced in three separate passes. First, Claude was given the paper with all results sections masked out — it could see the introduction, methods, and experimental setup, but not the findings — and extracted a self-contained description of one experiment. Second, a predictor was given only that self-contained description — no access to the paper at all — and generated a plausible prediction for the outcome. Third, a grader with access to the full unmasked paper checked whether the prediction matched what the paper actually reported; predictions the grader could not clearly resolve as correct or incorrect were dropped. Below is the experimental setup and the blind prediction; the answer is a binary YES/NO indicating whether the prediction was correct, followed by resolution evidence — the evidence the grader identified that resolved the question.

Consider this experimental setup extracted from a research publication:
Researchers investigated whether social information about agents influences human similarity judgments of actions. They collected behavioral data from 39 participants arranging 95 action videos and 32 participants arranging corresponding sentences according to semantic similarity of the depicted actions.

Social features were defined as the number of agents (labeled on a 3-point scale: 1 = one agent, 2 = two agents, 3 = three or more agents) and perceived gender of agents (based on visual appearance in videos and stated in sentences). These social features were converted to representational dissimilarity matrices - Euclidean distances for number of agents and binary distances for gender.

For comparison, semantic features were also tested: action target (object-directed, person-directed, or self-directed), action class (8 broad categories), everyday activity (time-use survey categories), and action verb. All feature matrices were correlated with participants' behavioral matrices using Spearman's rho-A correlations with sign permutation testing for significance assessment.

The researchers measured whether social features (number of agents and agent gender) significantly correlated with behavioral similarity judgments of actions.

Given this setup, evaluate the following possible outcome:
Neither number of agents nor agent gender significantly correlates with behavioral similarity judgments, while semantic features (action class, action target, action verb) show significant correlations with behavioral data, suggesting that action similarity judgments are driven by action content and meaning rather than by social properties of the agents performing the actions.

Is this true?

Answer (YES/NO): NO